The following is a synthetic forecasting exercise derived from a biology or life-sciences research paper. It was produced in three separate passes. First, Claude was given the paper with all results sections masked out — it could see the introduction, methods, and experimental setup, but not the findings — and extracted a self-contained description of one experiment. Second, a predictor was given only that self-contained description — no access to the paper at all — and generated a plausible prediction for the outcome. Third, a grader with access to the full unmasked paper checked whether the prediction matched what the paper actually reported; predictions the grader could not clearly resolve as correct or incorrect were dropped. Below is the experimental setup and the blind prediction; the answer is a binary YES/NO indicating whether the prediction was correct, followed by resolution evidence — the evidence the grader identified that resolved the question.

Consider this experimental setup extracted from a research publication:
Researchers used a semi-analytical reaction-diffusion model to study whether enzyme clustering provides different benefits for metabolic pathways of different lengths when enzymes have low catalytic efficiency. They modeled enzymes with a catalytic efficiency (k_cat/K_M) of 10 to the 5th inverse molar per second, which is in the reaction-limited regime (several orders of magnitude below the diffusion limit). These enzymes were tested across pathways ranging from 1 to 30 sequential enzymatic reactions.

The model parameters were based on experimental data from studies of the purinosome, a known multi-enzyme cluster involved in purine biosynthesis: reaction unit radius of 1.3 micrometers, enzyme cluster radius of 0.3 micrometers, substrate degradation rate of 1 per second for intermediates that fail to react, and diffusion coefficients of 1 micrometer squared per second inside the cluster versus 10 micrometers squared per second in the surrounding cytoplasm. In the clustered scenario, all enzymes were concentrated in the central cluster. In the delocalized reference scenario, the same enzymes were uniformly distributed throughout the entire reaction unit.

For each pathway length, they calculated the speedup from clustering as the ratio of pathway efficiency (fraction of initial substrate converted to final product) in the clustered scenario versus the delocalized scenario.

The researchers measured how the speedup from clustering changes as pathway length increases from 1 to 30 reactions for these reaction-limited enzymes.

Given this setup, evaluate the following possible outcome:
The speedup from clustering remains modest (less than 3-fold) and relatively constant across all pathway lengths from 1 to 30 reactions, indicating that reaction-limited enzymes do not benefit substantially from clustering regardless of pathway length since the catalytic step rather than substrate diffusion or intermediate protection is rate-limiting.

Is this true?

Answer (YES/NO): NO